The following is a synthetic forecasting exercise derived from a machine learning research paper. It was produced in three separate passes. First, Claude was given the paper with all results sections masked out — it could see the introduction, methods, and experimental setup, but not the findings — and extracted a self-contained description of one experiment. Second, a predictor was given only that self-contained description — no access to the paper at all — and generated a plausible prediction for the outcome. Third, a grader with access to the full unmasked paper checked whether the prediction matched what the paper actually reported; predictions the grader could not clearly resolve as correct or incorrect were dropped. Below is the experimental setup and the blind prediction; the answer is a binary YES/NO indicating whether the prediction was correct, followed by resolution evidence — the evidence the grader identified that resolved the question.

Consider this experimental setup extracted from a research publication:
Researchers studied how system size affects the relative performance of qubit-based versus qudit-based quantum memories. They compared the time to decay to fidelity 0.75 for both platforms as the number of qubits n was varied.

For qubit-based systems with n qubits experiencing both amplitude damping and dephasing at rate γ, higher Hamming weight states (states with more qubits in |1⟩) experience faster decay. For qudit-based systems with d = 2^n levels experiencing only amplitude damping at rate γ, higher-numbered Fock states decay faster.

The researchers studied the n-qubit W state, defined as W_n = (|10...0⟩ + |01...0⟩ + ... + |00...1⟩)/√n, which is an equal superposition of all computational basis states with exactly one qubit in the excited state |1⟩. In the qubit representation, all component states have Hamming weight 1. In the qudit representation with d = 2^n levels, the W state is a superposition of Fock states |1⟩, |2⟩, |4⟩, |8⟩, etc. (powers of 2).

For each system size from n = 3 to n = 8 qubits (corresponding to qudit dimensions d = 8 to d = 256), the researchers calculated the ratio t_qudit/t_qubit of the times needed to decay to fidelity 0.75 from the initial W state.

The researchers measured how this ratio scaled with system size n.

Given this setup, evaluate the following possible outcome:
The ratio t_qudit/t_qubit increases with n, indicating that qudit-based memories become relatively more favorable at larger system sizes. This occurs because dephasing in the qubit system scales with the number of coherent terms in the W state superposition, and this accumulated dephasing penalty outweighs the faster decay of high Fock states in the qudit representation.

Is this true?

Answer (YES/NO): NO